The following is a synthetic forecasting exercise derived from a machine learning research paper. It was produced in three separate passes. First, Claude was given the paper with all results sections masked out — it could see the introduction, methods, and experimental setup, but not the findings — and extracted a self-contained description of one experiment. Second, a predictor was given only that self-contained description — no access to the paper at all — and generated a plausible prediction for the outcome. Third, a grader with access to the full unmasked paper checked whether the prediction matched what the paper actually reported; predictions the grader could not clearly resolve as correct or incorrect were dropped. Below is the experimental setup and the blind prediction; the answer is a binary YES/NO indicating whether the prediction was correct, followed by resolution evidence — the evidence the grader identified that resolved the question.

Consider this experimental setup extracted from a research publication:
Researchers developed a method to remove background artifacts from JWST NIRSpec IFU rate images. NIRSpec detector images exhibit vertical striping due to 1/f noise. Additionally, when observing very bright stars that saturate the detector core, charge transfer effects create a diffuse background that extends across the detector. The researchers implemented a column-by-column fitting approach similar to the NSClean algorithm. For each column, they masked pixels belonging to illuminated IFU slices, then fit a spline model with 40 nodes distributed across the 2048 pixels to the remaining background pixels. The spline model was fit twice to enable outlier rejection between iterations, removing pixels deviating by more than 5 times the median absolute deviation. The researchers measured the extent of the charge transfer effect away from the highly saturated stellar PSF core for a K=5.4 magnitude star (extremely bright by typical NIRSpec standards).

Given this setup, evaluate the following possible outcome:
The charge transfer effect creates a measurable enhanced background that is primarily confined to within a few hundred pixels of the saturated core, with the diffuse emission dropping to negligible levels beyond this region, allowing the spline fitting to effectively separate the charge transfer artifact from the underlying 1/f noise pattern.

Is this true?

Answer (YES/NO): NO